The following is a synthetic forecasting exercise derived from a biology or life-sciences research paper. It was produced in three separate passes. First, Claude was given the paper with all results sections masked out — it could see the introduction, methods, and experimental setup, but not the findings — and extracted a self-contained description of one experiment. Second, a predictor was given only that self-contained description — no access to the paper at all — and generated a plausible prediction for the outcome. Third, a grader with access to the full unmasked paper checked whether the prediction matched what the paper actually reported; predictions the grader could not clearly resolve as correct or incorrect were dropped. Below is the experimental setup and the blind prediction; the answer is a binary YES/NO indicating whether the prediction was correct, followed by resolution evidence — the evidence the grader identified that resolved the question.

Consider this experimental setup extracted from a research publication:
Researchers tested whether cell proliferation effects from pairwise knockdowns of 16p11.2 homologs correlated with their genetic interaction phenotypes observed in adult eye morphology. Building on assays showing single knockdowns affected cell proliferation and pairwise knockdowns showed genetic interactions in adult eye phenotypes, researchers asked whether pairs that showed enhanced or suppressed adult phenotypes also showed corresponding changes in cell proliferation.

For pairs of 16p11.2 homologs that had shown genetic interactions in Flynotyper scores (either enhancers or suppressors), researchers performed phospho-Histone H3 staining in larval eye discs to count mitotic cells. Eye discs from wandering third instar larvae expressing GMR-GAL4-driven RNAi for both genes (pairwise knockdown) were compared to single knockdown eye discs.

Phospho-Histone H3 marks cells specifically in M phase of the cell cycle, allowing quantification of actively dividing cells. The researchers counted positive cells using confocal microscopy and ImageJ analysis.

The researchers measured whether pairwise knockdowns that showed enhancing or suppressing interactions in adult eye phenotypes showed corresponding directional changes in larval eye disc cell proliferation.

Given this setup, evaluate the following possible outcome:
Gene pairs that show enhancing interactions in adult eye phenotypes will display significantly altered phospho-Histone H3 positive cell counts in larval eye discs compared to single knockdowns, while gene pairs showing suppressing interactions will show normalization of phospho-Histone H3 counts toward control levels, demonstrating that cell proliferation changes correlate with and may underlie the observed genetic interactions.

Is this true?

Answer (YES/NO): YES